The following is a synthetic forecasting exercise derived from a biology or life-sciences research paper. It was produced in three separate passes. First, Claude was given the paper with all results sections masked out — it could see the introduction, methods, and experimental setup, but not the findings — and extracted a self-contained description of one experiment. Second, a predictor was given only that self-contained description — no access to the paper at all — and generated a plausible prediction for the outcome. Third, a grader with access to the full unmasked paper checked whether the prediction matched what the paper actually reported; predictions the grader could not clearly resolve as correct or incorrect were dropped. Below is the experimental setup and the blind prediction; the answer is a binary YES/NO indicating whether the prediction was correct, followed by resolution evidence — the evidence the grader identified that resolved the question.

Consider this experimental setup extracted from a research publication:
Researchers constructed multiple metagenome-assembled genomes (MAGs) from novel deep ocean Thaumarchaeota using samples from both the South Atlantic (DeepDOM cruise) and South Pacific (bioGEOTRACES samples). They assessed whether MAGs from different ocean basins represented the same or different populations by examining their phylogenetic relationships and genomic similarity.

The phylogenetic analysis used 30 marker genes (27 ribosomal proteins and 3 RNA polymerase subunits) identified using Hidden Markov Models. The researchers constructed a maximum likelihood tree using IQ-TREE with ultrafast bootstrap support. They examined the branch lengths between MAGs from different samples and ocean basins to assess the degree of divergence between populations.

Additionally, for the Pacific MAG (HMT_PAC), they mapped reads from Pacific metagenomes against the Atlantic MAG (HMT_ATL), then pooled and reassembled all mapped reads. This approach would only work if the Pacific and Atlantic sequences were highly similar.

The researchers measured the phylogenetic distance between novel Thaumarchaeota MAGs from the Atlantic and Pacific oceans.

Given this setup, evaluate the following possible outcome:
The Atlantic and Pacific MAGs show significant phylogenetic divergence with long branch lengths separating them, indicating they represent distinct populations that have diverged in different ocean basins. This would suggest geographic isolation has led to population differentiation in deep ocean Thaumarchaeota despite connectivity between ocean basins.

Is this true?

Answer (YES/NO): NO